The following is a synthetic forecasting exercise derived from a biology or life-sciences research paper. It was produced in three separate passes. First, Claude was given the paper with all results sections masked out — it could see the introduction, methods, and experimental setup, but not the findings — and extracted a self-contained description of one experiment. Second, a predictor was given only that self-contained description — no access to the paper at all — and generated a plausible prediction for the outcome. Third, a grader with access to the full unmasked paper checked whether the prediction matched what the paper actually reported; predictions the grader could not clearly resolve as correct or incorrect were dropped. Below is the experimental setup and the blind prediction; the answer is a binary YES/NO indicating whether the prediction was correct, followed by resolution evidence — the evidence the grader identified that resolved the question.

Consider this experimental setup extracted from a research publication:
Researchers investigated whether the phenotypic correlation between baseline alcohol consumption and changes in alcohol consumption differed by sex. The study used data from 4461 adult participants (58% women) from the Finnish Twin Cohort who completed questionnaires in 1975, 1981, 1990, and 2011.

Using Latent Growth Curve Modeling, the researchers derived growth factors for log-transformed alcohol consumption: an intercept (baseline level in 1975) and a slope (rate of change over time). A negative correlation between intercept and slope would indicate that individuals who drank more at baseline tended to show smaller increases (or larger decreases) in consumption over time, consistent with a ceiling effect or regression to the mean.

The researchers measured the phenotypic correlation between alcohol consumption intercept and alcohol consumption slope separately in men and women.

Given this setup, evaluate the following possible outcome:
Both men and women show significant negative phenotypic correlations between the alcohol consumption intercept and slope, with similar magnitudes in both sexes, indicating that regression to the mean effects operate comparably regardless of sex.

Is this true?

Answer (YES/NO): NO